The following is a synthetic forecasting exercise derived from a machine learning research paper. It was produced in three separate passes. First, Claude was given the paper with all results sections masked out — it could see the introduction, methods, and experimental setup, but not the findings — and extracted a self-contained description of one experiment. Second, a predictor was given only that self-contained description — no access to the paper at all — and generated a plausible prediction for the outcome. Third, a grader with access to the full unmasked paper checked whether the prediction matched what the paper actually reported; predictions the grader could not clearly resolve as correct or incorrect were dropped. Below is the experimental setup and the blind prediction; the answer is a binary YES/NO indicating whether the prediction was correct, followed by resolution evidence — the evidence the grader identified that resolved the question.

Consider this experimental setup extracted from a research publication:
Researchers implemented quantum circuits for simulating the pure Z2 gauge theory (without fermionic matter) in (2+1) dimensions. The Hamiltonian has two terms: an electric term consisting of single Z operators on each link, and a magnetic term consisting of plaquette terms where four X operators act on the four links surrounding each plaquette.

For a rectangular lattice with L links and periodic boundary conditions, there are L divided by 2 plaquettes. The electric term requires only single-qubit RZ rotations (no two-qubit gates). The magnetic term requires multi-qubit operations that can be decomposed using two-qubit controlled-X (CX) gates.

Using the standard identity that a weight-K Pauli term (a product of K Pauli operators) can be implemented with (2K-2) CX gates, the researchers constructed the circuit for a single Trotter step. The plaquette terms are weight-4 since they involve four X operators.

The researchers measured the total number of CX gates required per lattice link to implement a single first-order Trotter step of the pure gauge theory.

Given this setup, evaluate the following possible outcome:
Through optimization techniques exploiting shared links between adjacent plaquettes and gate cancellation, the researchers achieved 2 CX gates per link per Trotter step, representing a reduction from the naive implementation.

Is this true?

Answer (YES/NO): NO